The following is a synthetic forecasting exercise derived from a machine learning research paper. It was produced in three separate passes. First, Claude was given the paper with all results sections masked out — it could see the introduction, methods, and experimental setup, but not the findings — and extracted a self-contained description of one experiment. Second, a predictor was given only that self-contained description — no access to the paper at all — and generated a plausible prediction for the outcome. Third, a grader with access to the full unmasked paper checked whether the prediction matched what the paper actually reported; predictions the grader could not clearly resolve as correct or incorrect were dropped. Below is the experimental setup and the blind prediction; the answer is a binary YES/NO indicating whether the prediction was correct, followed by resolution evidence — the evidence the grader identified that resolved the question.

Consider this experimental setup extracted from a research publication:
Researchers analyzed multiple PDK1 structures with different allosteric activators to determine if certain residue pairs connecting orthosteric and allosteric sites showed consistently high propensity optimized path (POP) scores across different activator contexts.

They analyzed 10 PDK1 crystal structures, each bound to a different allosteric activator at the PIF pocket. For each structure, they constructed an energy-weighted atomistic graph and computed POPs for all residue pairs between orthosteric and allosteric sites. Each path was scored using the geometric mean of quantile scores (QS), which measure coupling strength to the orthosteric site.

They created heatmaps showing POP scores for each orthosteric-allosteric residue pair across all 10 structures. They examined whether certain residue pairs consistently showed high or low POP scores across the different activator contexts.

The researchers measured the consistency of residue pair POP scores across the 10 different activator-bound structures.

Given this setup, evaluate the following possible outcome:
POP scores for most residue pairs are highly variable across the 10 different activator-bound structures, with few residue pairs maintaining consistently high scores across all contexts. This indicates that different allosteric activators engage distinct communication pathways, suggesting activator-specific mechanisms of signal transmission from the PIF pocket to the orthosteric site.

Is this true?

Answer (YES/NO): NO